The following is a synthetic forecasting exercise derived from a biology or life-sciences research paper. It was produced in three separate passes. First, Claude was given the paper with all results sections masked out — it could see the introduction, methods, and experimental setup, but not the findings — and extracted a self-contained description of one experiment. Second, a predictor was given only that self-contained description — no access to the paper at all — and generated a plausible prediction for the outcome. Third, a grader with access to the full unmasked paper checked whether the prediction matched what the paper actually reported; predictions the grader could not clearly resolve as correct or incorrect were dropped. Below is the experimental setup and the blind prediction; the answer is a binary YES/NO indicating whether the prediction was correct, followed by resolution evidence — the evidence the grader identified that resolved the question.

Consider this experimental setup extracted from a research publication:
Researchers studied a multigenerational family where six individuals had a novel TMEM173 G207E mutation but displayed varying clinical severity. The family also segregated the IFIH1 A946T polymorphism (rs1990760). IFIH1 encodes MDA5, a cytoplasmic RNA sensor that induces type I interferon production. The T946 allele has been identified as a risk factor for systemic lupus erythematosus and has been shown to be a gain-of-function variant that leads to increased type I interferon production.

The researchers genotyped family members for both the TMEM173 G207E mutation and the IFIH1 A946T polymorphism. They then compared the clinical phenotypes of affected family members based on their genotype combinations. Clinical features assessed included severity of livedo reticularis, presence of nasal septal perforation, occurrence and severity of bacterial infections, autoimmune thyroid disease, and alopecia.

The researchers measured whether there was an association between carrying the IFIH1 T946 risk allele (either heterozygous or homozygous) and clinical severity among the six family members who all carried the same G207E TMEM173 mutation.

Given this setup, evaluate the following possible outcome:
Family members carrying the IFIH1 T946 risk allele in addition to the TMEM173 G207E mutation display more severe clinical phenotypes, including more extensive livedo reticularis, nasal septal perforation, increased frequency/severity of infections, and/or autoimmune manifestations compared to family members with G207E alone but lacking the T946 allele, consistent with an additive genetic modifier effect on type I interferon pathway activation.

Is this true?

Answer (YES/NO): YES